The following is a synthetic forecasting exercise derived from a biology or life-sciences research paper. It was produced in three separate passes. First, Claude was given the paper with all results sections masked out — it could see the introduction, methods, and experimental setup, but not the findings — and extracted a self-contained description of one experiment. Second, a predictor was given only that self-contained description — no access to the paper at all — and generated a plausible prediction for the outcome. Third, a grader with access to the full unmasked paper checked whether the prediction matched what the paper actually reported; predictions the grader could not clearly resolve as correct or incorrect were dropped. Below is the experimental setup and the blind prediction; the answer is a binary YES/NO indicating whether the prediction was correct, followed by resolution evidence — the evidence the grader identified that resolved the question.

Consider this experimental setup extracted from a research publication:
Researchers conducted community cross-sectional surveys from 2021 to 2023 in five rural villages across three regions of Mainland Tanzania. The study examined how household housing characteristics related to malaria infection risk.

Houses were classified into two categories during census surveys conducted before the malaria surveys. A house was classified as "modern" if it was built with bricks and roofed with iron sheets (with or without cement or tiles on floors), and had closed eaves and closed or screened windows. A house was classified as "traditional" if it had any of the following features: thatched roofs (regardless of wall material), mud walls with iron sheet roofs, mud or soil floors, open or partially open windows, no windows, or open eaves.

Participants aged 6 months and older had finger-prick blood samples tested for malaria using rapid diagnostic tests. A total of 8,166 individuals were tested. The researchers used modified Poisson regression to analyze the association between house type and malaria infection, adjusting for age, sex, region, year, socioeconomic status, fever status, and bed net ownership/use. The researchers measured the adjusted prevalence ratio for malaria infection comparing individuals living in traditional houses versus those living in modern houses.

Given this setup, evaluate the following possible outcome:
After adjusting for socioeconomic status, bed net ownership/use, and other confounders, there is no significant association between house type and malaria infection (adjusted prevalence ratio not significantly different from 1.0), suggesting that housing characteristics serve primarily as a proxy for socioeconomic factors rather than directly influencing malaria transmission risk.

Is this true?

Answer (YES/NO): NO